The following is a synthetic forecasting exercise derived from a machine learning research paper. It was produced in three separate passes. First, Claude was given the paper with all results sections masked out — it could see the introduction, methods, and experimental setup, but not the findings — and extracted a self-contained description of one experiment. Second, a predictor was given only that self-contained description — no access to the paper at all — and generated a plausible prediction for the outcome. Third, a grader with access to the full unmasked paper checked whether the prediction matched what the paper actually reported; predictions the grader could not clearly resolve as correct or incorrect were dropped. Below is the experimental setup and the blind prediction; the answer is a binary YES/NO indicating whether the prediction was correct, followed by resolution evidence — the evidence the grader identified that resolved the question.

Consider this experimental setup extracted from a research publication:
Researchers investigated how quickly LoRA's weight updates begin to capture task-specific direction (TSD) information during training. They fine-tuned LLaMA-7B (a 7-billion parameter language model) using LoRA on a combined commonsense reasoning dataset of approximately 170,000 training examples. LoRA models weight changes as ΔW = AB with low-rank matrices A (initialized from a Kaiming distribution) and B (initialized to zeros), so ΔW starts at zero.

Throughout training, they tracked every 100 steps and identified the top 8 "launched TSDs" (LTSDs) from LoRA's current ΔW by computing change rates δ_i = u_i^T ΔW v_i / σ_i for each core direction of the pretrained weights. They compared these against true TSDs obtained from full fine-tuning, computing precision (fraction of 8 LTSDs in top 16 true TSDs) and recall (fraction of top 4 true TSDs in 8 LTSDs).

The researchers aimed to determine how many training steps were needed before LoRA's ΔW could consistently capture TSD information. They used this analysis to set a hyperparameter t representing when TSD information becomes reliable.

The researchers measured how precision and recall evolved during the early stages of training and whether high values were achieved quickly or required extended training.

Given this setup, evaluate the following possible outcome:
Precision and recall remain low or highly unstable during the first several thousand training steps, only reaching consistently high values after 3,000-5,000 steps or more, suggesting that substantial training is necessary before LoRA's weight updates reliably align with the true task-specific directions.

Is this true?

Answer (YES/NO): NO